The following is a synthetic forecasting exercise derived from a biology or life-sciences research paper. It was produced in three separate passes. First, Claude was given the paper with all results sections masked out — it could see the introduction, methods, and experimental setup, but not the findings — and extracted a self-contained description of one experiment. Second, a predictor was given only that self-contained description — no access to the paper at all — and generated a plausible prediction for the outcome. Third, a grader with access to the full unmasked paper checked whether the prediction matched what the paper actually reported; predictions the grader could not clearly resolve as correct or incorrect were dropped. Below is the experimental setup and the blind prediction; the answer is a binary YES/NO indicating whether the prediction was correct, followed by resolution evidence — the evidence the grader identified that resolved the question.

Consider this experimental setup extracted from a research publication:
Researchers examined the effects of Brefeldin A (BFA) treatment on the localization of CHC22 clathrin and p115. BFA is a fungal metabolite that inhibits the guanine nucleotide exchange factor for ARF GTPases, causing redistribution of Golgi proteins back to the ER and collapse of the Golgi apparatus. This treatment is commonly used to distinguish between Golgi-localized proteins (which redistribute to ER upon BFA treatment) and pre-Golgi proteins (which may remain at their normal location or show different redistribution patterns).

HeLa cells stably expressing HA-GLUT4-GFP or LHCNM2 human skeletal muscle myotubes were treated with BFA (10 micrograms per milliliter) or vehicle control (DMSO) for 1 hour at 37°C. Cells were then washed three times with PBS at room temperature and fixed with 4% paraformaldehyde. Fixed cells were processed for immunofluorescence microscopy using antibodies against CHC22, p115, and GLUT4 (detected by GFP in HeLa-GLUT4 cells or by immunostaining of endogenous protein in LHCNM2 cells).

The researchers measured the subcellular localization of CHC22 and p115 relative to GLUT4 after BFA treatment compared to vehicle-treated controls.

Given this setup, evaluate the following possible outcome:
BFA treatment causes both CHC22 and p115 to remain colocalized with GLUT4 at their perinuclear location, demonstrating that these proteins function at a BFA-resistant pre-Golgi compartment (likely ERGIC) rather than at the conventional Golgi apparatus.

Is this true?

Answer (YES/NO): NO